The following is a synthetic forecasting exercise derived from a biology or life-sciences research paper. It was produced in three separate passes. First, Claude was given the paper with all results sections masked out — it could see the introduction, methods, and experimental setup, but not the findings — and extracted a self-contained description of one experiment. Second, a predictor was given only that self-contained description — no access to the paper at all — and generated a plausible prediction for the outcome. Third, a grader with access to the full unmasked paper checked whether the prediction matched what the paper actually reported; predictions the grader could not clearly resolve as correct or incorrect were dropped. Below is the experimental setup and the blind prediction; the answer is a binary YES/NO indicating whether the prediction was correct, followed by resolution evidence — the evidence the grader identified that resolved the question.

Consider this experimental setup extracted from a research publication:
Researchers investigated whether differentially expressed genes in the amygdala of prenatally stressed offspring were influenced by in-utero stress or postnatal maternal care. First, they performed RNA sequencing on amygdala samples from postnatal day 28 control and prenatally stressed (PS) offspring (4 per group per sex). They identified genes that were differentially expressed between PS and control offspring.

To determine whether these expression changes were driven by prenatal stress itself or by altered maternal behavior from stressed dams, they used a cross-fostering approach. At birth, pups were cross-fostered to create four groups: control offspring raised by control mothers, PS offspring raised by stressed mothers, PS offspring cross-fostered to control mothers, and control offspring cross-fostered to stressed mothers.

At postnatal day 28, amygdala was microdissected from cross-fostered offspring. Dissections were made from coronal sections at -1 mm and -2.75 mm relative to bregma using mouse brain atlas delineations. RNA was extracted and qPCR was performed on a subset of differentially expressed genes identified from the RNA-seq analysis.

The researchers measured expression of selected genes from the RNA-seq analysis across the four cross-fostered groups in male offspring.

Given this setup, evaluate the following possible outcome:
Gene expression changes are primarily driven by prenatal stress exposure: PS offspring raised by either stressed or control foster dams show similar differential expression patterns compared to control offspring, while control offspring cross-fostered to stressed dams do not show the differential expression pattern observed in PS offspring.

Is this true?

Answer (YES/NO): NO